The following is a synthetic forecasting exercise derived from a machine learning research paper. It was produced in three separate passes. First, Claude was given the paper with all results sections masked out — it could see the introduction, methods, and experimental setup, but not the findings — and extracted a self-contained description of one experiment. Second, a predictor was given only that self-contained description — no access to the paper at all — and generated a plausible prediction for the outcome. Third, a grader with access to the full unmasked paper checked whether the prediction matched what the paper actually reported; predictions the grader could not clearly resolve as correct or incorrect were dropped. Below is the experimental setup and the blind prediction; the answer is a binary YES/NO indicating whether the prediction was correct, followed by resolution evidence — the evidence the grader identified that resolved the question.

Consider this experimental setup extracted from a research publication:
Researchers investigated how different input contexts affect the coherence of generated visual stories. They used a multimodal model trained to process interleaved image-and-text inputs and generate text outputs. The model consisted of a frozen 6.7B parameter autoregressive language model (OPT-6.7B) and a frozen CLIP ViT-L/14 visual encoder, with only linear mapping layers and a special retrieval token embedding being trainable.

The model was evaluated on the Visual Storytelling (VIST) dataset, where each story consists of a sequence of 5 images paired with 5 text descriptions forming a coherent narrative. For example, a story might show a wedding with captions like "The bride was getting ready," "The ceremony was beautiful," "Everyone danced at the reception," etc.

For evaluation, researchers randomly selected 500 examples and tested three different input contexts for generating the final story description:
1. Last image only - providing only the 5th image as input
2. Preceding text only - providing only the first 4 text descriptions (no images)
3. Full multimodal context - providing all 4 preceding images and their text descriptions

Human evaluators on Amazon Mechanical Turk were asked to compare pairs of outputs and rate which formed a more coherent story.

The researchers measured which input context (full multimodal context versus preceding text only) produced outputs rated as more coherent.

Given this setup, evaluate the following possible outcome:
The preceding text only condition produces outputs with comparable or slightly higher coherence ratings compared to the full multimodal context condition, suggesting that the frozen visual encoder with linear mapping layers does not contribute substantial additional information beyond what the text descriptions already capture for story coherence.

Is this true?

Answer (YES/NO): NO